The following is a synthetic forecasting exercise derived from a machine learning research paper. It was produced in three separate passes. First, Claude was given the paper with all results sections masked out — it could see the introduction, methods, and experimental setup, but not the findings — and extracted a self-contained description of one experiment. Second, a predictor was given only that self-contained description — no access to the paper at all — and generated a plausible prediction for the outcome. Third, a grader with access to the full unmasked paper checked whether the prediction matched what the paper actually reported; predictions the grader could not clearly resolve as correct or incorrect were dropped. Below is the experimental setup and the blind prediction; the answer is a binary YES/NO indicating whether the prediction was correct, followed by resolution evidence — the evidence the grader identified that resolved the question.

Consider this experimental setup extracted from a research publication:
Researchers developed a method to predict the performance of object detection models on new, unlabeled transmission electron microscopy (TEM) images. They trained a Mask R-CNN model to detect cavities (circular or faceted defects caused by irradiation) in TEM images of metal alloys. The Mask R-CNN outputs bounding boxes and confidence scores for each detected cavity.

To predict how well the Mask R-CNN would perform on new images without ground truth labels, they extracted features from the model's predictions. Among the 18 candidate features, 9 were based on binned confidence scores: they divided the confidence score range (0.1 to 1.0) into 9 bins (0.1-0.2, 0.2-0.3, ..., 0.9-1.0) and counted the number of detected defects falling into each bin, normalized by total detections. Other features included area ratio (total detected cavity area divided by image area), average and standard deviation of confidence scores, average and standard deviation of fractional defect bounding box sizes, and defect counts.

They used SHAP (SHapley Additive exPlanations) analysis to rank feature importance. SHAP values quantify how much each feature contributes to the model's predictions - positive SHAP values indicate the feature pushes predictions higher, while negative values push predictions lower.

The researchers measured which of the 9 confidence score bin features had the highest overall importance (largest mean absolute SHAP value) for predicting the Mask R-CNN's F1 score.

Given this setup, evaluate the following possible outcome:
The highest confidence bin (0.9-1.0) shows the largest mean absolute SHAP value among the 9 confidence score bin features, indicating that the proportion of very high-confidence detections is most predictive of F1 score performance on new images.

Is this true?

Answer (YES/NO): YES